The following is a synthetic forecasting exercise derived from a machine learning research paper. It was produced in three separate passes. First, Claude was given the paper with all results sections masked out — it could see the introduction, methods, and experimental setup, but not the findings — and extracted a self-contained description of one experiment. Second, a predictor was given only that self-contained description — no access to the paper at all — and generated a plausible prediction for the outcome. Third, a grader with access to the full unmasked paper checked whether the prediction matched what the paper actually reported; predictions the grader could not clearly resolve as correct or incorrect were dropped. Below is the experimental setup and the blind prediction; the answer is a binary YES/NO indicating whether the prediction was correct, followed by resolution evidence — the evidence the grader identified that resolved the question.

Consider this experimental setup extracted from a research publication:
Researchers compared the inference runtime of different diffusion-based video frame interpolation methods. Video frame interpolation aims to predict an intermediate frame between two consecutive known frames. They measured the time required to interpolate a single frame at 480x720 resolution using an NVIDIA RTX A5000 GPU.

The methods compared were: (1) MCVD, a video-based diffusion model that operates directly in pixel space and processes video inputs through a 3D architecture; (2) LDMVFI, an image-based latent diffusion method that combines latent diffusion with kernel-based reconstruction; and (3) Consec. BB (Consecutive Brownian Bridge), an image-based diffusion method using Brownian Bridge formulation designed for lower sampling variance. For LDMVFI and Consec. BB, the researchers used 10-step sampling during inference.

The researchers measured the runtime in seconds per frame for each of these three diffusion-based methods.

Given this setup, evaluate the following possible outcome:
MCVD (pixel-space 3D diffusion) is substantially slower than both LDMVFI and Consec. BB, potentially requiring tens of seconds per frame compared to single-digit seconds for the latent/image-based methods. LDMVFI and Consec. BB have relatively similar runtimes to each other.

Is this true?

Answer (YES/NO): YES